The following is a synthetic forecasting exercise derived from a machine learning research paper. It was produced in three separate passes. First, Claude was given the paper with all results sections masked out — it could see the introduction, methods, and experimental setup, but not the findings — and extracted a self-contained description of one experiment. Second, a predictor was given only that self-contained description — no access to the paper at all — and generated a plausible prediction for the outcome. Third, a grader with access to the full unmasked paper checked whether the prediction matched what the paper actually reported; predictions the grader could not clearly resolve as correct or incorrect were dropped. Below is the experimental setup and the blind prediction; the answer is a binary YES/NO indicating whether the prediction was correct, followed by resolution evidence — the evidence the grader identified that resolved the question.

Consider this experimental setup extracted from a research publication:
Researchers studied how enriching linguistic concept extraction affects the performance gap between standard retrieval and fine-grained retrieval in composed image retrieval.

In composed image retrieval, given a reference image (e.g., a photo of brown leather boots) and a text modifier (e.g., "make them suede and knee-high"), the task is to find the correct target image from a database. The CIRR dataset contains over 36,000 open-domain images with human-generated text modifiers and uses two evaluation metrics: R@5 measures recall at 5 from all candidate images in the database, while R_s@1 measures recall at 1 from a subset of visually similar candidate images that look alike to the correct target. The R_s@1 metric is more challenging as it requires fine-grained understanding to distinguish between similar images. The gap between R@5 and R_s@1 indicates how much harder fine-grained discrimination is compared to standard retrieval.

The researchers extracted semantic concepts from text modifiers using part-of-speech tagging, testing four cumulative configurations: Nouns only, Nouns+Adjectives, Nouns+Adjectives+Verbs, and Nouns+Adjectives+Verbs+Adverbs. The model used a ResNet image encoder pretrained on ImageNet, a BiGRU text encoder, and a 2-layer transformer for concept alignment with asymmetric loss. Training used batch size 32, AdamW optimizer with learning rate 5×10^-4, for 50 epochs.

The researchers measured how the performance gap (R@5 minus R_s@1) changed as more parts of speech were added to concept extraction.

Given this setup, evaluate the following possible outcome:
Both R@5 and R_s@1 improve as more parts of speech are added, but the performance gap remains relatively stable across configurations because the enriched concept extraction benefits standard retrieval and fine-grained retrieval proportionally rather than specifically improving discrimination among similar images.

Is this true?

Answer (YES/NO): NO